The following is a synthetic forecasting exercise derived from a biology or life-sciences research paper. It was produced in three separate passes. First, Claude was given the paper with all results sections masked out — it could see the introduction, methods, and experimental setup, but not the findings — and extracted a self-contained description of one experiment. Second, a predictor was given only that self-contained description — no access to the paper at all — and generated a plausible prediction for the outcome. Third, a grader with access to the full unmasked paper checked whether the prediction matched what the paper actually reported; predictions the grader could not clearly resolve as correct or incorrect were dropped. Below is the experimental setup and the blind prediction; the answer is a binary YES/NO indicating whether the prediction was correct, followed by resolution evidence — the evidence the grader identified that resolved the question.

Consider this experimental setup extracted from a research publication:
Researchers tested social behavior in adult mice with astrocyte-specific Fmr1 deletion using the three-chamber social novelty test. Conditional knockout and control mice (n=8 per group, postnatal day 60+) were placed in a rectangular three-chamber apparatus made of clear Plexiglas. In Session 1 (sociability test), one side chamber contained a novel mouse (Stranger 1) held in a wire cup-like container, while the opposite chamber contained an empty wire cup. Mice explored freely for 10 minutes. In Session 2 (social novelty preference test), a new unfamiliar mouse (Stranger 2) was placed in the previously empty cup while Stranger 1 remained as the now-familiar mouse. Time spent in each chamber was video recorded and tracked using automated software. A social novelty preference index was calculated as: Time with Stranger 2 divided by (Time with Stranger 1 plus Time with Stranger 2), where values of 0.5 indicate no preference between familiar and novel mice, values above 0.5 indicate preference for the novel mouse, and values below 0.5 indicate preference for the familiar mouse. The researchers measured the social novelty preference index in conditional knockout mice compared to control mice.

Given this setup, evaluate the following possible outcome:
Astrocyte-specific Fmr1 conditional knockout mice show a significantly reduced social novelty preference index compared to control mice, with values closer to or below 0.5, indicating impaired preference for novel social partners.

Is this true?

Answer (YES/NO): YES